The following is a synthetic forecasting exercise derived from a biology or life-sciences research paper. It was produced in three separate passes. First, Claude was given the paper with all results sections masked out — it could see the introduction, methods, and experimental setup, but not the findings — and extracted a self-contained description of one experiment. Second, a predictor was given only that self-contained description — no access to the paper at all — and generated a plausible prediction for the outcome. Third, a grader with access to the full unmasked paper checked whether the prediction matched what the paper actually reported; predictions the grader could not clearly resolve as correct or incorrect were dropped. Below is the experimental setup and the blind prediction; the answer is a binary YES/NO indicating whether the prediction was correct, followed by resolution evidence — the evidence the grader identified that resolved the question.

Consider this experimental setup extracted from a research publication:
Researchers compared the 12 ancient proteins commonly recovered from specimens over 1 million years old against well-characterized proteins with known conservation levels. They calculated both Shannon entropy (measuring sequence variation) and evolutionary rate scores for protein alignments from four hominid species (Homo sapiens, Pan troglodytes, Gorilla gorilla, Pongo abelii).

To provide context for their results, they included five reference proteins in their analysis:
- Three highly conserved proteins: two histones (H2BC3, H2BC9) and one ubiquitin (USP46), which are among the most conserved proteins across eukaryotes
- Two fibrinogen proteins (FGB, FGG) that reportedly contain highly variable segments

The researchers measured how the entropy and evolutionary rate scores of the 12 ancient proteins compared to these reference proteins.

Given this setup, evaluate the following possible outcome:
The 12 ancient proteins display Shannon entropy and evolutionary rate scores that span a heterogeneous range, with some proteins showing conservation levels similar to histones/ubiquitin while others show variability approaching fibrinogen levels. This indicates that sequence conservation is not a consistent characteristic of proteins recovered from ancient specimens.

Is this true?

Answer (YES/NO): NO